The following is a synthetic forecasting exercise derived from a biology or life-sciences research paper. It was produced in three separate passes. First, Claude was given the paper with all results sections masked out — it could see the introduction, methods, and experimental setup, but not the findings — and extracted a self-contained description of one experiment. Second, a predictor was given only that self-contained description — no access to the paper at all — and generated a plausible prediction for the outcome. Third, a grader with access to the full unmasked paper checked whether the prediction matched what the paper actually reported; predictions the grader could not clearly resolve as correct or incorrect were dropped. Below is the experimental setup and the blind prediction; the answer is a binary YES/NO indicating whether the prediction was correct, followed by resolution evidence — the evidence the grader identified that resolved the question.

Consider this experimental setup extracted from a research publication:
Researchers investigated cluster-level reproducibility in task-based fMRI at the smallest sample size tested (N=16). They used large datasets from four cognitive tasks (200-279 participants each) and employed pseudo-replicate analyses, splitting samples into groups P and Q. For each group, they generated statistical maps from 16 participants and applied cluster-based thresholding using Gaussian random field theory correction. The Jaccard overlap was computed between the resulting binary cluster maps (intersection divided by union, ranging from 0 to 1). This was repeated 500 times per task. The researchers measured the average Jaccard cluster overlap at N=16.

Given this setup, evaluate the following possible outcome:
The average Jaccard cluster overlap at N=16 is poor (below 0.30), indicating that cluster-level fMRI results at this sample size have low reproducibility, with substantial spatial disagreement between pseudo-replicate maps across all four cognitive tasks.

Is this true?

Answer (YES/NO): YES